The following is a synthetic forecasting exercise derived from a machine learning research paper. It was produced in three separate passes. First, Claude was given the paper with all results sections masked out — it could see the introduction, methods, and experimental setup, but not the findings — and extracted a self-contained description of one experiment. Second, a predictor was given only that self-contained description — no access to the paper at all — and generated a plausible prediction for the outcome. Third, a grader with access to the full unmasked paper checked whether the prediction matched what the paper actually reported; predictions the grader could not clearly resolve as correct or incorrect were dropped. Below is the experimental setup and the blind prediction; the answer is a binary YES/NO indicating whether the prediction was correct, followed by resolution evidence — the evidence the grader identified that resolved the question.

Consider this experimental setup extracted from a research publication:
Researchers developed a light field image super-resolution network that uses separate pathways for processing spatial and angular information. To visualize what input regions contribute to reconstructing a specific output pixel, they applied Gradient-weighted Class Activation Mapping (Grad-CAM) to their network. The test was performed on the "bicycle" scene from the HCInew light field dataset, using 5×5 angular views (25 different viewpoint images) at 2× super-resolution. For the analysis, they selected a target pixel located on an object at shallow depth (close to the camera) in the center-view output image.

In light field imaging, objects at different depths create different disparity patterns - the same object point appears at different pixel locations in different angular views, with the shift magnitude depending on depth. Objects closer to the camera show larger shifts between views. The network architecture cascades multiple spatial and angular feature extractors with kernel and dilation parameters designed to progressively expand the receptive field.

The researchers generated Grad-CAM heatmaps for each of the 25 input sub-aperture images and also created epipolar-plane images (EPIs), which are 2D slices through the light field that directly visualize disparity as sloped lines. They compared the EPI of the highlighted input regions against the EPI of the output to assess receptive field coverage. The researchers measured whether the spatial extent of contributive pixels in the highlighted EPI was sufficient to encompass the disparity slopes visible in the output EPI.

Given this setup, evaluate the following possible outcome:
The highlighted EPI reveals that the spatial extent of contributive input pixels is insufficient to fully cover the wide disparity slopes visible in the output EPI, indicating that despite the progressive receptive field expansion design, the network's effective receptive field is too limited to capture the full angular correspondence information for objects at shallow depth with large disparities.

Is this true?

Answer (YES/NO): NO